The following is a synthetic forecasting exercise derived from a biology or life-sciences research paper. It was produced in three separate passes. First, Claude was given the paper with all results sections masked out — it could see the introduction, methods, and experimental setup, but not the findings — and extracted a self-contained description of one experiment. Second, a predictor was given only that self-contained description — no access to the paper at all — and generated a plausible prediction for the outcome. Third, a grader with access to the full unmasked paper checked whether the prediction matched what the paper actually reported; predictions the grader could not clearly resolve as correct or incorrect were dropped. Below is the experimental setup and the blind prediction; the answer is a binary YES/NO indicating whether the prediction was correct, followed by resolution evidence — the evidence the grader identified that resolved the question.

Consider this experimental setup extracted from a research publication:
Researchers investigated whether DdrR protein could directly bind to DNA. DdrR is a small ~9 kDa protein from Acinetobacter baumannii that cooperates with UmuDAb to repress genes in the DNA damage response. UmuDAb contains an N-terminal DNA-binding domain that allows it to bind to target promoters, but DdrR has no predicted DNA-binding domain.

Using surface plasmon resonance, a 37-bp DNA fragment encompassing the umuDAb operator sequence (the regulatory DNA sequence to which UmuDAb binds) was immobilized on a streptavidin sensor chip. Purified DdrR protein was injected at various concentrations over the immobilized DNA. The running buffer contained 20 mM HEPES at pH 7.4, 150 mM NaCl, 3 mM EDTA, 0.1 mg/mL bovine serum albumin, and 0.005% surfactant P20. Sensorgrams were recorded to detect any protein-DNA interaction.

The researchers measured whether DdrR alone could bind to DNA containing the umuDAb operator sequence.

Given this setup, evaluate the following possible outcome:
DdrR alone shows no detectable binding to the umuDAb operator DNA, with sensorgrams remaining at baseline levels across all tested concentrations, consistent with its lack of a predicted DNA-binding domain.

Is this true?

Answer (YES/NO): YES